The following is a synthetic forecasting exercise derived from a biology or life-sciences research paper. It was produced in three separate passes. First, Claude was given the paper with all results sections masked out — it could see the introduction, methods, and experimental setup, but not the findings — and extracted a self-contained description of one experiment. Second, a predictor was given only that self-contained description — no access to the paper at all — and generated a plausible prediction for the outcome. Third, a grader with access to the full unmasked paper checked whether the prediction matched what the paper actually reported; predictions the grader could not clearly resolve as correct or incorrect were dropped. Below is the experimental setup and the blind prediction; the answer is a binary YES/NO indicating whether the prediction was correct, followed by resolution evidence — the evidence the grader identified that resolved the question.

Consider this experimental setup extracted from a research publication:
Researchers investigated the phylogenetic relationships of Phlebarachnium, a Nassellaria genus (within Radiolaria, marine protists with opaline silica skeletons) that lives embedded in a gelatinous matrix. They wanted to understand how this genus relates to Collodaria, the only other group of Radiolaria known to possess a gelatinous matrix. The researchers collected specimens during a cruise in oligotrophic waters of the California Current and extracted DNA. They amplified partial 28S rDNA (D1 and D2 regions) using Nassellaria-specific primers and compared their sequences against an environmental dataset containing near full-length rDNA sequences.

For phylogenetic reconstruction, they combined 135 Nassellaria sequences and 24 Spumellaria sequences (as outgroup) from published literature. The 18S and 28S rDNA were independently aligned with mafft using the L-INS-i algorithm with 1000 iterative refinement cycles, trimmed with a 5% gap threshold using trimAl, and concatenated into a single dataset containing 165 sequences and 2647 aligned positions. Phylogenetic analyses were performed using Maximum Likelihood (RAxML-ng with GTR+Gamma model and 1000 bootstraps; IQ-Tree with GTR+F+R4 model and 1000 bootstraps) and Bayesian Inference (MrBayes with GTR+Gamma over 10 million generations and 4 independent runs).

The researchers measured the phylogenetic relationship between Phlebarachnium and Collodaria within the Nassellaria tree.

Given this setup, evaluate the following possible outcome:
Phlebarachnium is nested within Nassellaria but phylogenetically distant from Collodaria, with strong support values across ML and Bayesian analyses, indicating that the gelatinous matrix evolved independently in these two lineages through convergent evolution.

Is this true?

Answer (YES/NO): YES